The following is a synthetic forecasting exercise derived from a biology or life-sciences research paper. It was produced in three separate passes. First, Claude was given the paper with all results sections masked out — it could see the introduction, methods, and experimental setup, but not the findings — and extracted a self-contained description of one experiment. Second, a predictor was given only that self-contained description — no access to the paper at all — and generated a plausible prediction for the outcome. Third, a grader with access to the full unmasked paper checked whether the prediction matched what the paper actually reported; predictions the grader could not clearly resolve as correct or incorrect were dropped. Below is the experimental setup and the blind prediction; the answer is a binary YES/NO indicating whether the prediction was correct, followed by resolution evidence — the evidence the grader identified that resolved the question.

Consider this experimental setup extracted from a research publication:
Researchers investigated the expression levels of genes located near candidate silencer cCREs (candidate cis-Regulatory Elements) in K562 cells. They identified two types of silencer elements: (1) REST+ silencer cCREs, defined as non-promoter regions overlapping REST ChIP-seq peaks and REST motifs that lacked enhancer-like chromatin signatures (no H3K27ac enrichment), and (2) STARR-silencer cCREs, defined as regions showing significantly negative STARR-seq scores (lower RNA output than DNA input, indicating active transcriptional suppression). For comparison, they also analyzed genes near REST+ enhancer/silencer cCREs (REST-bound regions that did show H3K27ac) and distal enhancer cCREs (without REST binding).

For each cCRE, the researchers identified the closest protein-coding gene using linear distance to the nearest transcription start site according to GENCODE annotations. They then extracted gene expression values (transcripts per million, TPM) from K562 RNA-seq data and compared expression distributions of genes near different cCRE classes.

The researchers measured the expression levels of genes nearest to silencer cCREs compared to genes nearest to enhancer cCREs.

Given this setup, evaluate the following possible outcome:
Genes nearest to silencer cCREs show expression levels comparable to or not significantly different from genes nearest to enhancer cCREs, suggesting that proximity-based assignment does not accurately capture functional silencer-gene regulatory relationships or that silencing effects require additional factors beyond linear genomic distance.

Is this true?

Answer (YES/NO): NO